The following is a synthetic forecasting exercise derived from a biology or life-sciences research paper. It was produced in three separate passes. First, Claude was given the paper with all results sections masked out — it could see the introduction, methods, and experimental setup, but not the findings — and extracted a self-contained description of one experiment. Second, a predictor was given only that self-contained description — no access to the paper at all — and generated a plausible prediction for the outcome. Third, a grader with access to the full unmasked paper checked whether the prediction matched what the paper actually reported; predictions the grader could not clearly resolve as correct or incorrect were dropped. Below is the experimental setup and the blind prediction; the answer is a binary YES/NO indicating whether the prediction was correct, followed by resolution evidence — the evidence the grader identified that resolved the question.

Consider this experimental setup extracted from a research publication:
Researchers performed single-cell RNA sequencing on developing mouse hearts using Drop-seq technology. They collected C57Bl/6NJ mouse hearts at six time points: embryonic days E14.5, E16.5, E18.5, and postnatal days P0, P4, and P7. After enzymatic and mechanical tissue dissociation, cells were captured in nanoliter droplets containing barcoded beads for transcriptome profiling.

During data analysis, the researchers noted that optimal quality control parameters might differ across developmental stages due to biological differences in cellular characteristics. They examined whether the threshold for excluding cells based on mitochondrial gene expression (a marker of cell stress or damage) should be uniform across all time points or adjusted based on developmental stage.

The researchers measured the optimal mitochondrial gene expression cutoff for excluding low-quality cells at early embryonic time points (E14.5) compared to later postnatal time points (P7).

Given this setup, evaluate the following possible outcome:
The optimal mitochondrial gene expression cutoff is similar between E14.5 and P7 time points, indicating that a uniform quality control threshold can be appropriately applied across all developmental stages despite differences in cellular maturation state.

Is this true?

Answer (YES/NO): NO